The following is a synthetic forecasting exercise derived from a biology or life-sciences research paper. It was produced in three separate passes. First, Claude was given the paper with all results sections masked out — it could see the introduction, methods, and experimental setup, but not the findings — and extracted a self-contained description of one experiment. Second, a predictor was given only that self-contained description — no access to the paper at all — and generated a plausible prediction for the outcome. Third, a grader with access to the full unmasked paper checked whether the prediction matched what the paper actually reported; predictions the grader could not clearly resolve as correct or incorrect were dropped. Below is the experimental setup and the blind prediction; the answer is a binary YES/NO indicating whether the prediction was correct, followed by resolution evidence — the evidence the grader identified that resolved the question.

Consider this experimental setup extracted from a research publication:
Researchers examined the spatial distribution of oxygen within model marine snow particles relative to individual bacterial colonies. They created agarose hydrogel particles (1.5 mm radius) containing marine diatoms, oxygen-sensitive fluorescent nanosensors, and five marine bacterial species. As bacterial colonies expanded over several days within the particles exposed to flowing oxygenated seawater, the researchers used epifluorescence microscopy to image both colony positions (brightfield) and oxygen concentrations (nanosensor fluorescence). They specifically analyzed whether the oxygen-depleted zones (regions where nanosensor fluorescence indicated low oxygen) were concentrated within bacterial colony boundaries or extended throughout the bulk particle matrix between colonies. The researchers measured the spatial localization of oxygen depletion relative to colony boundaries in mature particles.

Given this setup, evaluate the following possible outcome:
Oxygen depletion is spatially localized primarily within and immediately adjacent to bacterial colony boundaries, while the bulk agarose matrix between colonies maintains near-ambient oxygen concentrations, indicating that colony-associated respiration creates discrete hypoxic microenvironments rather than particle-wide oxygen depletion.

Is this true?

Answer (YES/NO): NO